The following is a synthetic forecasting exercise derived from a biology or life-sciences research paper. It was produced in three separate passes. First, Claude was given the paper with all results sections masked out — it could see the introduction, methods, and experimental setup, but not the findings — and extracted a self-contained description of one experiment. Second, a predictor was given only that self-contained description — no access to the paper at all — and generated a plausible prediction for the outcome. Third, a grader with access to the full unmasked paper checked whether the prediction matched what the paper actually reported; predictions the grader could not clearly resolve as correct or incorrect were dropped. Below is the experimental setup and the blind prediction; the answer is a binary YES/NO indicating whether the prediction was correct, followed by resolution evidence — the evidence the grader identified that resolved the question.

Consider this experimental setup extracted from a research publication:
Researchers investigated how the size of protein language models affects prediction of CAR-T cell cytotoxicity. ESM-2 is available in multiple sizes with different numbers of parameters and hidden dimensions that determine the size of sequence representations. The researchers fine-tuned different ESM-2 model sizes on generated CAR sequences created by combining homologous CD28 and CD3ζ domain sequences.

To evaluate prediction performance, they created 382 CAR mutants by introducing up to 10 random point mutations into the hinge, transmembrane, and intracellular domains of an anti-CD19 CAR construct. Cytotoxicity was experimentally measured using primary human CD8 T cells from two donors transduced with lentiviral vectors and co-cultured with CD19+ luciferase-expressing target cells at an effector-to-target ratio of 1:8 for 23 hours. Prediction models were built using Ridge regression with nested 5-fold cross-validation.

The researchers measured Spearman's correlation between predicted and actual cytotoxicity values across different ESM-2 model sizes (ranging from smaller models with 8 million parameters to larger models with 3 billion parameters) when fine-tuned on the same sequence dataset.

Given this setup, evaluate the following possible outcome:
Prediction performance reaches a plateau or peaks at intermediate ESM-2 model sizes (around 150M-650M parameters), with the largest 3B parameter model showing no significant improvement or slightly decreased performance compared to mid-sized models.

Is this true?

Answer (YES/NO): NO